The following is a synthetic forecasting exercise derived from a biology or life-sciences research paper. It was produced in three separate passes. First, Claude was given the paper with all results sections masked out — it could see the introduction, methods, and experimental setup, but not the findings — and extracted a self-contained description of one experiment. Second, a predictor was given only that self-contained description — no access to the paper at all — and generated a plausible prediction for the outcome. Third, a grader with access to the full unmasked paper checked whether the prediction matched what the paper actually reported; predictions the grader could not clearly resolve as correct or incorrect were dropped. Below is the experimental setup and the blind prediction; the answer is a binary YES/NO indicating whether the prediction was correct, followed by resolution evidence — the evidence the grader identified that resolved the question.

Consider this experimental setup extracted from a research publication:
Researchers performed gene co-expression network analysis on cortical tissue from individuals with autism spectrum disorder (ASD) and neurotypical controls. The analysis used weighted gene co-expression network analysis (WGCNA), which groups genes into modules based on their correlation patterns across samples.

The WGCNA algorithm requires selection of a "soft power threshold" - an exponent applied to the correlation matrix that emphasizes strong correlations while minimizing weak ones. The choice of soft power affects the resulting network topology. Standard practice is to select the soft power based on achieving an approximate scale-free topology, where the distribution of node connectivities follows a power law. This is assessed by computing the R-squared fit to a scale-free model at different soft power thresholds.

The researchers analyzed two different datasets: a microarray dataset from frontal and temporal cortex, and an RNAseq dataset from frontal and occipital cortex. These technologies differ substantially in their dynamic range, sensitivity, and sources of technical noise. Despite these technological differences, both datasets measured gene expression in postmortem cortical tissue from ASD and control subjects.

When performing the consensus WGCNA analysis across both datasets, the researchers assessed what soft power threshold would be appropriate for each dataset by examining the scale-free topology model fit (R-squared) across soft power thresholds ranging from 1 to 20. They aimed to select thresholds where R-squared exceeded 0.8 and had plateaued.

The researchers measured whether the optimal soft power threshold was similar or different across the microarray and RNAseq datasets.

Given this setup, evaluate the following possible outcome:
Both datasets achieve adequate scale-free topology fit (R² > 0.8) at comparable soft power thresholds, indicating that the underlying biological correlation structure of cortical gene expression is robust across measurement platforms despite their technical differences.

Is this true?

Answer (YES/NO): YES